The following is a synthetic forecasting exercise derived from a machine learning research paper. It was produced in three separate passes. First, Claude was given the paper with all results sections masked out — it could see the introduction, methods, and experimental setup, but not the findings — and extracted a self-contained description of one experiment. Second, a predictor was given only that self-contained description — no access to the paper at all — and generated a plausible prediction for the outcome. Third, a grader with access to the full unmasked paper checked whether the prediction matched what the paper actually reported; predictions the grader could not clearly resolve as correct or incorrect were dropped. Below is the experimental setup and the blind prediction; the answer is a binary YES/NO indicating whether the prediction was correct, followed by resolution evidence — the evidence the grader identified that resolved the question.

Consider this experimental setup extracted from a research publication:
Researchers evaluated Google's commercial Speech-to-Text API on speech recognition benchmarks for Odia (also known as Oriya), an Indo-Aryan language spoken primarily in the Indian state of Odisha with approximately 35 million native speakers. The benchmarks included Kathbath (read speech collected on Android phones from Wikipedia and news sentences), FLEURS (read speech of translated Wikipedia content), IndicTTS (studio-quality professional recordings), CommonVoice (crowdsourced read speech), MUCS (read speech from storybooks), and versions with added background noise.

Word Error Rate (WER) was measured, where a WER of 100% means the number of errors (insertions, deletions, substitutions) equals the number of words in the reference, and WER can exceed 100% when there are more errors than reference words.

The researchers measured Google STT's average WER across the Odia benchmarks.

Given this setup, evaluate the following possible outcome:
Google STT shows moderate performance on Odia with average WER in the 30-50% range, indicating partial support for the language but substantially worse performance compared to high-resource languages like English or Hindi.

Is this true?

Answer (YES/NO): NO